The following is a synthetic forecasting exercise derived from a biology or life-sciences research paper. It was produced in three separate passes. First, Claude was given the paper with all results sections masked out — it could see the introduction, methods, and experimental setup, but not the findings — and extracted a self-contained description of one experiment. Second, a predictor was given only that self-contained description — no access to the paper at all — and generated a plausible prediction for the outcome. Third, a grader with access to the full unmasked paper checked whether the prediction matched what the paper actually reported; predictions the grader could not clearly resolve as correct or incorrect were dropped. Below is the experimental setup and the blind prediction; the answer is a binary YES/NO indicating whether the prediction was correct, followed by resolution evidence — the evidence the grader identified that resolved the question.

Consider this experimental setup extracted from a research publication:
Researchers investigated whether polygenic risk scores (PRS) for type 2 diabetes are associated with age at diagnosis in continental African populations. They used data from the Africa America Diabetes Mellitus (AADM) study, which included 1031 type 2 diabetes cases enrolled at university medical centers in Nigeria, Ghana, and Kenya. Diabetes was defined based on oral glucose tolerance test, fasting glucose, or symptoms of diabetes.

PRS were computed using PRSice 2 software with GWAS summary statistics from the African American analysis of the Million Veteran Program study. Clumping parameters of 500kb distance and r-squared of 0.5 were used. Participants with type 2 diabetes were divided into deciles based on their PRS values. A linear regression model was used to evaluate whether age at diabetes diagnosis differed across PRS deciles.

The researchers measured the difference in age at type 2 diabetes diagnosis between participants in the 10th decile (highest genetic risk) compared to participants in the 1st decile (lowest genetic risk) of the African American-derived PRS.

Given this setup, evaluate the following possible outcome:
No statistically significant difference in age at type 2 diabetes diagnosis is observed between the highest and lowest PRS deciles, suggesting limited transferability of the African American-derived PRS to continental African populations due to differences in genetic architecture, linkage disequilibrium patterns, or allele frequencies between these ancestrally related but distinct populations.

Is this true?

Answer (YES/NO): NO